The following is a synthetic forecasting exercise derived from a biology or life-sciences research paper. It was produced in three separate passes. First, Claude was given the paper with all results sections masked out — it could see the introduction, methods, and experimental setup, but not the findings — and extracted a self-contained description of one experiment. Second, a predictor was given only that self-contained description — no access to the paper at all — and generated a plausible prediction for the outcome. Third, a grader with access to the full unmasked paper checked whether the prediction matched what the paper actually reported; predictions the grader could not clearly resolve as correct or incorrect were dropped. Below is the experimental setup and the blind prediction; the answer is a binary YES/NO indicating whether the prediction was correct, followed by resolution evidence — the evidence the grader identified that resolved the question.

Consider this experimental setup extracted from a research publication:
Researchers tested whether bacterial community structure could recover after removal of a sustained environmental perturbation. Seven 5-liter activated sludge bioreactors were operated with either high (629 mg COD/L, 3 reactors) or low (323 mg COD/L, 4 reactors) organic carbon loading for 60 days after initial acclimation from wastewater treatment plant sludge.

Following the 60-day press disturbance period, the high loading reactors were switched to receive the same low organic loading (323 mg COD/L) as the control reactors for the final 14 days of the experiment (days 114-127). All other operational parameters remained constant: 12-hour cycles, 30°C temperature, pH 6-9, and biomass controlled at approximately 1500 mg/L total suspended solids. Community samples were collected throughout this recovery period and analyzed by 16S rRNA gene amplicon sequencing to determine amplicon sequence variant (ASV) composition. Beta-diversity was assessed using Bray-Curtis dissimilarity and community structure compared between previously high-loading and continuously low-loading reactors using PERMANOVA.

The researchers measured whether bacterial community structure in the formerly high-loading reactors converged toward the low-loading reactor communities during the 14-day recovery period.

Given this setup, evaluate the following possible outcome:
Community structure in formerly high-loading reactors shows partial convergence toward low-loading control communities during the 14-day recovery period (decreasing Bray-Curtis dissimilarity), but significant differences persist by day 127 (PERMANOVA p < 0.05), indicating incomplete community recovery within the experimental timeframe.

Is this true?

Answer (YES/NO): NO